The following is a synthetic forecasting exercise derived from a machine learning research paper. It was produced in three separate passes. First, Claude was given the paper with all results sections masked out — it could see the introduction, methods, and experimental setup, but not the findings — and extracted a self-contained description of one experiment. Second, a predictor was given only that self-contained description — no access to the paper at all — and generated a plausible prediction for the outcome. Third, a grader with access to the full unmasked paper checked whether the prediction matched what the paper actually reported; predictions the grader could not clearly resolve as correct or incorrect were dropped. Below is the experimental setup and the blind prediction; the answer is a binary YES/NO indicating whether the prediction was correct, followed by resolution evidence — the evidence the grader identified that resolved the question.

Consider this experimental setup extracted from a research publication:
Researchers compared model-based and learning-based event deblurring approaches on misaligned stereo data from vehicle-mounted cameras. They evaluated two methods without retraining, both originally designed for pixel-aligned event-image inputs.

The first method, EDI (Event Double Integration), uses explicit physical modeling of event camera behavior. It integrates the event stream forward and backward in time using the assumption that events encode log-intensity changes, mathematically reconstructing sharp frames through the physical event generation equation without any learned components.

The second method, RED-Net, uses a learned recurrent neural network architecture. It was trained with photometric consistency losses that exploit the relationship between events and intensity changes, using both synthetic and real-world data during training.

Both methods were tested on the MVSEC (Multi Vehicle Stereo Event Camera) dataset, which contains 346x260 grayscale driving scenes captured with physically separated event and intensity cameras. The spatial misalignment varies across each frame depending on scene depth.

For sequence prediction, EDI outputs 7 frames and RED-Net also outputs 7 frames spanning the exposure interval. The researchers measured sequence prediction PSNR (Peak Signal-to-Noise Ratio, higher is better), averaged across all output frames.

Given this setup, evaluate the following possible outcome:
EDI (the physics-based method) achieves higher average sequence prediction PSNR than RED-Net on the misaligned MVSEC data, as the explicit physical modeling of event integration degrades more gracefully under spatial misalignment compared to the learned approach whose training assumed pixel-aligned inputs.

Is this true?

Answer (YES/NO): NO